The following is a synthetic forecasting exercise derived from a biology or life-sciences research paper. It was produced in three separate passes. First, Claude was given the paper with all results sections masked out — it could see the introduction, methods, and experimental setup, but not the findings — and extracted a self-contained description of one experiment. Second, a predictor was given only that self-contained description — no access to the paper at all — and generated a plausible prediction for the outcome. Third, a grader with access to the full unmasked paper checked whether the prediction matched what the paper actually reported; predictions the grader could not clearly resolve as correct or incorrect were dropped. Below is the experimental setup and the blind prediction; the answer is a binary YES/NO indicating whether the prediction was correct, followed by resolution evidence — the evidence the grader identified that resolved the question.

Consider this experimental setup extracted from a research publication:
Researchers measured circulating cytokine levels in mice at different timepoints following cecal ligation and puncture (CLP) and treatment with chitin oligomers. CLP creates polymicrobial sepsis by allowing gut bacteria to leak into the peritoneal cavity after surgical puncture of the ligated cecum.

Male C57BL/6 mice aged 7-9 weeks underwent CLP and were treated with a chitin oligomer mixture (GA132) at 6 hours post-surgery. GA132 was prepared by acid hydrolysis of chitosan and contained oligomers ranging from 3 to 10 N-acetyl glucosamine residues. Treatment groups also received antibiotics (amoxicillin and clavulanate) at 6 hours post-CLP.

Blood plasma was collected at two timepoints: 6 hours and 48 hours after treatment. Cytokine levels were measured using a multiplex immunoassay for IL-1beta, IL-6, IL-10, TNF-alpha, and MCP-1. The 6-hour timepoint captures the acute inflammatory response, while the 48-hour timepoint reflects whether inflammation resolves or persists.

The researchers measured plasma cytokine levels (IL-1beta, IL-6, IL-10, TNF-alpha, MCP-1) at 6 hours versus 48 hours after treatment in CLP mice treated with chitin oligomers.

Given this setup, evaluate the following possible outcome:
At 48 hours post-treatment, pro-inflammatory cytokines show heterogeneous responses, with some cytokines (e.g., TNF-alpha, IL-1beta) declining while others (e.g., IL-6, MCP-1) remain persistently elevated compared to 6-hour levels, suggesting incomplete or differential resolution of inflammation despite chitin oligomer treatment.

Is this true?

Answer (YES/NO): NO